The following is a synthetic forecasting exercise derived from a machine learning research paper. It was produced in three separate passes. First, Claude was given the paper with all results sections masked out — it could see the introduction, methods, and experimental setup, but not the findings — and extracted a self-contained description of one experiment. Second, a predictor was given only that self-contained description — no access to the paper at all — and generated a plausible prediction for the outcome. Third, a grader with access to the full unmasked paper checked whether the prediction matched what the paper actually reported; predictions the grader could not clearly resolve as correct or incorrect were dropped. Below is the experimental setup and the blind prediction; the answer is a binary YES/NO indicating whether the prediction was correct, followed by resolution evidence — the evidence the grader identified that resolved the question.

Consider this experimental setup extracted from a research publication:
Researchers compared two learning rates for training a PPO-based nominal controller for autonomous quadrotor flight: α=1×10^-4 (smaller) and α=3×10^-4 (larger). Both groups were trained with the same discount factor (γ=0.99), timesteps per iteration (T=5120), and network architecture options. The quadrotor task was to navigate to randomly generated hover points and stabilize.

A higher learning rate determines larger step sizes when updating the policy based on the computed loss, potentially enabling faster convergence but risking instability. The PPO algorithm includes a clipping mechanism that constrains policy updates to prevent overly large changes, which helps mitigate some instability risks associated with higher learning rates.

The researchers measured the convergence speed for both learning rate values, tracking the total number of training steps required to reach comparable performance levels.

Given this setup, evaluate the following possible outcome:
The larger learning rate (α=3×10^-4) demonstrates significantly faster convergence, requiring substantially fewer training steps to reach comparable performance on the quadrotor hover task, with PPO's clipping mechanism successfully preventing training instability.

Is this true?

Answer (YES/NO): YES